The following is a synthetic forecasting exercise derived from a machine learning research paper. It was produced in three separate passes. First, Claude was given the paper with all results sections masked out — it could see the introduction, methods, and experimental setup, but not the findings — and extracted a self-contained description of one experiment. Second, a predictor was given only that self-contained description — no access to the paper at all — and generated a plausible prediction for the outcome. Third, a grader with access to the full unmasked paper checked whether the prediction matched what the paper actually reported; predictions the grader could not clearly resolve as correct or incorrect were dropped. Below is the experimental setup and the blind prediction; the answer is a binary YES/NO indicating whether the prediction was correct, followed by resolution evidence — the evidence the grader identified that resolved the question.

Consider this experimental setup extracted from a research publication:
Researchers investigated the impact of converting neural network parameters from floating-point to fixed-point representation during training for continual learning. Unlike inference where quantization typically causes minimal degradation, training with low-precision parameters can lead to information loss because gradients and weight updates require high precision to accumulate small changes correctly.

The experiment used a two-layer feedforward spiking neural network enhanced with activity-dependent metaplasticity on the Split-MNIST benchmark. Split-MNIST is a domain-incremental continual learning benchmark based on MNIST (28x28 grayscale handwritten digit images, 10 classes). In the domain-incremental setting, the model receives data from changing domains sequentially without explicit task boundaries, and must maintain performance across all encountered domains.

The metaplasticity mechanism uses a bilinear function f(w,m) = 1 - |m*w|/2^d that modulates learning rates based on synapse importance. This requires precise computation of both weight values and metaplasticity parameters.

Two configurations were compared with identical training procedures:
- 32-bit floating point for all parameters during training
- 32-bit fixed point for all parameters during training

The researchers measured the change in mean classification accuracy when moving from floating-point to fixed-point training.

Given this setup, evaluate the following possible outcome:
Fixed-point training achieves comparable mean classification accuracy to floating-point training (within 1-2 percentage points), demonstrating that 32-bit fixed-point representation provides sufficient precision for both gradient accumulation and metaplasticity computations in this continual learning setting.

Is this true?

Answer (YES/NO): NO